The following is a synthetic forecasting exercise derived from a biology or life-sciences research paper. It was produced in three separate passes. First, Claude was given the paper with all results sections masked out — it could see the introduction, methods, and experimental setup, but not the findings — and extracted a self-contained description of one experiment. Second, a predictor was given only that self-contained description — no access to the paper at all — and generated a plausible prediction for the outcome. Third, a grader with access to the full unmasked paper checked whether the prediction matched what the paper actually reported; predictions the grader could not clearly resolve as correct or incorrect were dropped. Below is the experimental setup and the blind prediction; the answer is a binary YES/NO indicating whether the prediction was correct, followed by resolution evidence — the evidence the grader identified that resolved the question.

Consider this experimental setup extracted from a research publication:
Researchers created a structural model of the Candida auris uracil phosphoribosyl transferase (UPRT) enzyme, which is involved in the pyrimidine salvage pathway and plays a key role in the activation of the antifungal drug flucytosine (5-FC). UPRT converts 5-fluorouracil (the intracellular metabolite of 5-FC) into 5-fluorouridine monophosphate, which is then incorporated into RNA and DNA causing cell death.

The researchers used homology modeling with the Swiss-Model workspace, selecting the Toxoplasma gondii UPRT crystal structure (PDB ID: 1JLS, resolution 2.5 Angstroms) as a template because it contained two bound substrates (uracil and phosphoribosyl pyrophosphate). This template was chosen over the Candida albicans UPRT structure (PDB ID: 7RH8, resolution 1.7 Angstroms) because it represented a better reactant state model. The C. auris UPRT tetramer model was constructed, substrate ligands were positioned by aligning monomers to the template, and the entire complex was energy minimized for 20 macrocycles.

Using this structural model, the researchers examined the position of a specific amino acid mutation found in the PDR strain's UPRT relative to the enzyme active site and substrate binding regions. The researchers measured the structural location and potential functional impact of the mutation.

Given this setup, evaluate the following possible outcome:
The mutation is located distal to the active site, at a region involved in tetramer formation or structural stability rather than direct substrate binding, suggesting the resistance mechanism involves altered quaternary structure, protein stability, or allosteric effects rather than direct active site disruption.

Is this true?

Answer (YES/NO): YES